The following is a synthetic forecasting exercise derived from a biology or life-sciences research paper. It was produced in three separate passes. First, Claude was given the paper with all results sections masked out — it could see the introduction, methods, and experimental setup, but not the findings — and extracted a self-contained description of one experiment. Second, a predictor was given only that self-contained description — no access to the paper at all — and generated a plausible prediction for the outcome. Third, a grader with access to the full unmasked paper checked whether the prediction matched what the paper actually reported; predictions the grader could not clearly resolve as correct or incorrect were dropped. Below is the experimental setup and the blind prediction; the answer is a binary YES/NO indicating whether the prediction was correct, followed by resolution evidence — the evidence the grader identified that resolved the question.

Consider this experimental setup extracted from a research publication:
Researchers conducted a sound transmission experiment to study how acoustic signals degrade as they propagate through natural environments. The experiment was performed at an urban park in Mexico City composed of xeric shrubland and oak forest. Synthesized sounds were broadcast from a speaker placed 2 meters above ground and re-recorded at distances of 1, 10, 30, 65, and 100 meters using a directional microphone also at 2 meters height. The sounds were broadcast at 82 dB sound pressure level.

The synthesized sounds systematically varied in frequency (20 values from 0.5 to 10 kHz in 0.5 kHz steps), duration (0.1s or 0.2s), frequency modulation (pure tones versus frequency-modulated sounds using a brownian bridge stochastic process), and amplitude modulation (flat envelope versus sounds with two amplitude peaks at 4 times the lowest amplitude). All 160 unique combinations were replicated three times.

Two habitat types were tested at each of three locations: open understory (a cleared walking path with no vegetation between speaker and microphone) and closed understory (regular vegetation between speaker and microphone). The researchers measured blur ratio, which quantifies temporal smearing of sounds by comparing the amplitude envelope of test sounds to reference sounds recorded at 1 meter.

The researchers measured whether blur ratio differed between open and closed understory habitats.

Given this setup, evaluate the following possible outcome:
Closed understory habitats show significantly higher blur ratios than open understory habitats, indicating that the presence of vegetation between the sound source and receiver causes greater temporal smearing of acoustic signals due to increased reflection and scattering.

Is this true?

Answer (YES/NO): YES